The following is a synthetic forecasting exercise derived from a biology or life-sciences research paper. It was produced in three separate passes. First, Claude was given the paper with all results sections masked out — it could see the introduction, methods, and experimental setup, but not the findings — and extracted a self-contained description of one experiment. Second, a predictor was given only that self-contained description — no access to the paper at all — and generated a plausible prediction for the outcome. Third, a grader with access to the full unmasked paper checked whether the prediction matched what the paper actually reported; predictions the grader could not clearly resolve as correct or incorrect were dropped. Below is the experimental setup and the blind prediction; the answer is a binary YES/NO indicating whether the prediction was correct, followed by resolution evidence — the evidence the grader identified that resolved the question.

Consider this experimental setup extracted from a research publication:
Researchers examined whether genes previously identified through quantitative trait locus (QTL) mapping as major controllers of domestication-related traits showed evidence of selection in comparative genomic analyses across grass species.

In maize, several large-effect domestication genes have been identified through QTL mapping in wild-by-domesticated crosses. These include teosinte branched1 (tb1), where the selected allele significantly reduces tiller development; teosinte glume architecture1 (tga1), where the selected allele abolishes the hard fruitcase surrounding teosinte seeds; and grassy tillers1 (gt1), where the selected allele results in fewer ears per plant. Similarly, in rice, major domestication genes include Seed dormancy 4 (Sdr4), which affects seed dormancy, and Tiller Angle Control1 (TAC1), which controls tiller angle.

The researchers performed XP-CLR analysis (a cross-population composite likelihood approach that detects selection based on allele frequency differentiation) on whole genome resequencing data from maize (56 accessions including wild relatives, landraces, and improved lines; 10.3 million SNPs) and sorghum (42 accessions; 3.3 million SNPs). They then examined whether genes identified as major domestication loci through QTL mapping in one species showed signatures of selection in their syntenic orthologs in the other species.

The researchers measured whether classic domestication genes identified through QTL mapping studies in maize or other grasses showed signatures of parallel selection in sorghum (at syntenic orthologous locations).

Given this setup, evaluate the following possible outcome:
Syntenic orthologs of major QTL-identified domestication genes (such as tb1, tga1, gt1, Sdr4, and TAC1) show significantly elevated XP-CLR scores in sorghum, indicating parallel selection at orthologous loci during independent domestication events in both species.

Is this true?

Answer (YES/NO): YES